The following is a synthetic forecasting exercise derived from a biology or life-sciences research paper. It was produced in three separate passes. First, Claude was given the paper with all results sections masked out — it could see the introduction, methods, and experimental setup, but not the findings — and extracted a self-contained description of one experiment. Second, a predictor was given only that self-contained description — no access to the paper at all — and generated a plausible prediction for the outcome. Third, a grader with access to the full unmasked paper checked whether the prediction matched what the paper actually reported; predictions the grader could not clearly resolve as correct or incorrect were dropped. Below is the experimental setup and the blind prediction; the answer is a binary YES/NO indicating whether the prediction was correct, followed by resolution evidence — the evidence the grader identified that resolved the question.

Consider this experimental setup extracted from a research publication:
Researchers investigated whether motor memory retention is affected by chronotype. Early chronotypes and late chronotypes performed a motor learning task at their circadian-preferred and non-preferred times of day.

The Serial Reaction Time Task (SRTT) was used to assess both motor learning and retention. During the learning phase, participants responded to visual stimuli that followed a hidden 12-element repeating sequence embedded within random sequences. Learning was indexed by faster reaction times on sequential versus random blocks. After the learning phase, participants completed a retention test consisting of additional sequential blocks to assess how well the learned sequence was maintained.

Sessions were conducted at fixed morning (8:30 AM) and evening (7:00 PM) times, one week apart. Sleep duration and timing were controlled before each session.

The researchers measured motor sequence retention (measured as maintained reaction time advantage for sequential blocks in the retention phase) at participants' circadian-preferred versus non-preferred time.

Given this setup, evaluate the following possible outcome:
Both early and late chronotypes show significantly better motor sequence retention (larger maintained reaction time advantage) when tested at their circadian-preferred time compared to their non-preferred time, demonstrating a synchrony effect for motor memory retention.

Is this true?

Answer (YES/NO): NO